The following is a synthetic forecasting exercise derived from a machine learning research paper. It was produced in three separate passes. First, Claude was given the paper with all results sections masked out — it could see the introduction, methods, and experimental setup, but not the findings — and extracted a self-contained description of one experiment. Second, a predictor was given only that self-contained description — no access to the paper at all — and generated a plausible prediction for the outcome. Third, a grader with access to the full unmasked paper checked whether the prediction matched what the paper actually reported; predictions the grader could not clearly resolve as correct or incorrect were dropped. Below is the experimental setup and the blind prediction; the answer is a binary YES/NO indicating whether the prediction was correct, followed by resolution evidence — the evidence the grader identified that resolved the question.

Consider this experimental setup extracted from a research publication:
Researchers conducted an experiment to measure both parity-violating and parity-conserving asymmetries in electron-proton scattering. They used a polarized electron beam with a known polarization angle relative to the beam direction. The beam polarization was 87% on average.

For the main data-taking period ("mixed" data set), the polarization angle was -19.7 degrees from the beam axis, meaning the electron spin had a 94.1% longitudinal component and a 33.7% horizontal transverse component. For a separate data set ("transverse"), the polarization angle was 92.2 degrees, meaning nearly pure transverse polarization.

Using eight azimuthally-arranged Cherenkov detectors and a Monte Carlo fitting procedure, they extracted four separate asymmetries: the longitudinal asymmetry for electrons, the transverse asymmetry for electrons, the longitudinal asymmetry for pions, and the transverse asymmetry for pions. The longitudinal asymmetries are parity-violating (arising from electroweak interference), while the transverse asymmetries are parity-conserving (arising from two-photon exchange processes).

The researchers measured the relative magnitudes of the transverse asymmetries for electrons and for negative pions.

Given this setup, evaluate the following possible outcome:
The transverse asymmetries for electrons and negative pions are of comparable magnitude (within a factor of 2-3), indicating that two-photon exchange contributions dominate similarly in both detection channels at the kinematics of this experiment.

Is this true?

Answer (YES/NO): NO